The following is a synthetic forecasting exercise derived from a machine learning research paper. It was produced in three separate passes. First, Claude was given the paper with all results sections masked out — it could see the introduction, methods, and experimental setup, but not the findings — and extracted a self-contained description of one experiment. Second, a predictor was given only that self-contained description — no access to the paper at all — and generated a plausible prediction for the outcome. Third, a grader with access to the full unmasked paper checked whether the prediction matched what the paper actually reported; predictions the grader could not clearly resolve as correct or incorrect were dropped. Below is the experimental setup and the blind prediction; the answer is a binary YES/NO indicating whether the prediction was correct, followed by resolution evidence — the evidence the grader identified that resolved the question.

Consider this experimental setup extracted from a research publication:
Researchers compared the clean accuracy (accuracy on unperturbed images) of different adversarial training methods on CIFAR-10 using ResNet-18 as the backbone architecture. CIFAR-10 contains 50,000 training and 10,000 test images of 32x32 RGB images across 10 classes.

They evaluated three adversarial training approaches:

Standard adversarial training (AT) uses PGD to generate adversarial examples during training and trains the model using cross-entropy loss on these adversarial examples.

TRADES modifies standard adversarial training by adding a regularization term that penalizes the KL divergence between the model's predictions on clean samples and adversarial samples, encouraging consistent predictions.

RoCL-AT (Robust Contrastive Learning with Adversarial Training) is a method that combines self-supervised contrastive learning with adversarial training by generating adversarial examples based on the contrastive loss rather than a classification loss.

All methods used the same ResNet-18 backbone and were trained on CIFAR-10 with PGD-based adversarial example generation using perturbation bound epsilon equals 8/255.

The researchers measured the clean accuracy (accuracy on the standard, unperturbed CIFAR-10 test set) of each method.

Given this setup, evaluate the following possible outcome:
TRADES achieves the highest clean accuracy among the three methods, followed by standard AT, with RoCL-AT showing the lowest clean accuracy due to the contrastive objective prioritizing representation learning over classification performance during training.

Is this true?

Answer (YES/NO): NO